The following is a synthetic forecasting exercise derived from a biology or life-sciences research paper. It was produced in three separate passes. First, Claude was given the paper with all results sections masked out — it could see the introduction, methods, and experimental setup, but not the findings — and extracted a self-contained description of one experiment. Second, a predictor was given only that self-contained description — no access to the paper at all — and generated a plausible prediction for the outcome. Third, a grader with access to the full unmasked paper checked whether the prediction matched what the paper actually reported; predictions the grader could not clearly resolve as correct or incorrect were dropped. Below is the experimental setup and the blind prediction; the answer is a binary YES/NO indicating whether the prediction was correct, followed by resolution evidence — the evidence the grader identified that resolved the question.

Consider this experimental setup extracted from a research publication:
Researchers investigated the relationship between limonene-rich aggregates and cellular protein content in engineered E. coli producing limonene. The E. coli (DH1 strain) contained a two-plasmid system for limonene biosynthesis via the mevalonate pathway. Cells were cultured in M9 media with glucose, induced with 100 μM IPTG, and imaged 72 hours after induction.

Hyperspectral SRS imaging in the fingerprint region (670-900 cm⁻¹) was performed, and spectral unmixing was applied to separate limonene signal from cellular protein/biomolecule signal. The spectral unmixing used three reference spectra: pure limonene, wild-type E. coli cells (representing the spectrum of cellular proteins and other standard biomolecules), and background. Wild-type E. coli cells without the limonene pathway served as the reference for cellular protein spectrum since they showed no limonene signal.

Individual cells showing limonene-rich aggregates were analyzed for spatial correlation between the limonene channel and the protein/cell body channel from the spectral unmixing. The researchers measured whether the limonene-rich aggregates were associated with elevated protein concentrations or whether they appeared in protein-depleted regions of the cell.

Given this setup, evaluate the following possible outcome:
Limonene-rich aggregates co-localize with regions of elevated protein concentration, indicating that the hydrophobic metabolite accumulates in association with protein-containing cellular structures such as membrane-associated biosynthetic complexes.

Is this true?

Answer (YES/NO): YES